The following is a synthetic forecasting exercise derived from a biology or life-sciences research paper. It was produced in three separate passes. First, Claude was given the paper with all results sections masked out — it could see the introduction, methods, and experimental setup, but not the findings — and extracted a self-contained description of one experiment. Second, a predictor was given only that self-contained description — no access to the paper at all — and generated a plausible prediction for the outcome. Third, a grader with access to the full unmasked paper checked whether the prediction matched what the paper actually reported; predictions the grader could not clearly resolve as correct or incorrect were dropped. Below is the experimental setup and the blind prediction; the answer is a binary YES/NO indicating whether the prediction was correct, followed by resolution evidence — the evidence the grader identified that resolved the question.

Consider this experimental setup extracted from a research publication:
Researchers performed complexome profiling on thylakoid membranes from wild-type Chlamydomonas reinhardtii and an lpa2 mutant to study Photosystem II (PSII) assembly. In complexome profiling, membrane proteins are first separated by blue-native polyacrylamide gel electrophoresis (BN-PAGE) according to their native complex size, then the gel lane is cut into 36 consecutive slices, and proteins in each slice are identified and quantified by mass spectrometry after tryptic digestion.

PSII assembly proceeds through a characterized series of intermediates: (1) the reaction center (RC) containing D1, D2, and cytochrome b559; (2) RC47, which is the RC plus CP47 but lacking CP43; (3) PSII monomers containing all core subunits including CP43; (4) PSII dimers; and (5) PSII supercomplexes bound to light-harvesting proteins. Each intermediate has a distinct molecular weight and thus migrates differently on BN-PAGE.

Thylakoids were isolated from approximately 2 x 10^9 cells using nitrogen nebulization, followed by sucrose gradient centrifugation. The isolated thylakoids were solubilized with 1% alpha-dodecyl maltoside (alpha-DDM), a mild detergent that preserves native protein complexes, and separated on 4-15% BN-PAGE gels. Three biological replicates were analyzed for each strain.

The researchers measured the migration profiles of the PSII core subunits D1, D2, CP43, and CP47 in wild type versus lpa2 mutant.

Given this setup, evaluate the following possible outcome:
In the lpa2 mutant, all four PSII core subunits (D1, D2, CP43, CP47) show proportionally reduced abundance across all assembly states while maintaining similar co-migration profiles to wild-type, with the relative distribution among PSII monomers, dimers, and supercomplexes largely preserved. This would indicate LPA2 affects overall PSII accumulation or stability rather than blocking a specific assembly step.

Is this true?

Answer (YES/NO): NO